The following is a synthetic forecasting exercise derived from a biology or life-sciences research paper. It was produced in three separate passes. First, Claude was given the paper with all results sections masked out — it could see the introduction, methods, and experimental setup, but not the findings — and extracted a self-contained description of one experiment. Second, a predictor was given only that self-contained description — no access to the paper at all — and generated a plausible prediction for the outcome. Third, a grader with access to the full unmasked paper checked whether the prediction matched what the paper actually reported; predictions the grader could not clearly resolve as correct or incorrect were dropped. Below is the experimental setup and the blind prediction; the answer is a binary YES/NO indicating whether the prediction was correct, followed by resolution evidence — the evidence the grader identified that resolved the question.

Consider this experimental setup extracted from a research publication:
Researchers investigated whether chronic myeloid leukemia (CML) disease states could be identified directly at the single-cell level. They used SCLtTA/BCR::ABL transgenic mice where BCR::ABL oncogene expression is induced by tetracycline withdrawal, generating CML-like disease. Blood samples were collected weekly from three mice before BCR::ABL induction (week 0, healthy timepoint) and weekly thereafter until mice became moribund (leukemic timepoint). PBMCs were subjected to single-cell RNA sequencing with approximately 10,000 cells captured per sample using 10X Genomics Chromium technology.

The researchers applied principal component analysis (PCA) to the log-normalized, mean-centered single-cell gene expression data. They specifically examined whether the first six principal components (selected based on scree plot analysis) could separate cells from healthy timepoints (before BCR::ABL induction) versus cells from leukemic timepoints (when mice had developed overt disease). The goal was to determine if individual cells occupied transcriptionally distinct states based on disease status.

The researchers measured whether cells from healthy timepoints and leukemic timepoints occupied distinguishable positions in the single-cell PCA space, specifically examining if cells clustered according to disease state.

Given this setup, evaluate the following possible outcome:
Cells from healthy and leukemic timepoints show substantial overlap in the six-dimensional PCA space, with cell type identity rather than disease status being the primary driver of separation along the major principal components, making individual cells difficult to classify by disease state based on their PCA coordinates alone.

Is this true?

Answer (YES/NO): YES